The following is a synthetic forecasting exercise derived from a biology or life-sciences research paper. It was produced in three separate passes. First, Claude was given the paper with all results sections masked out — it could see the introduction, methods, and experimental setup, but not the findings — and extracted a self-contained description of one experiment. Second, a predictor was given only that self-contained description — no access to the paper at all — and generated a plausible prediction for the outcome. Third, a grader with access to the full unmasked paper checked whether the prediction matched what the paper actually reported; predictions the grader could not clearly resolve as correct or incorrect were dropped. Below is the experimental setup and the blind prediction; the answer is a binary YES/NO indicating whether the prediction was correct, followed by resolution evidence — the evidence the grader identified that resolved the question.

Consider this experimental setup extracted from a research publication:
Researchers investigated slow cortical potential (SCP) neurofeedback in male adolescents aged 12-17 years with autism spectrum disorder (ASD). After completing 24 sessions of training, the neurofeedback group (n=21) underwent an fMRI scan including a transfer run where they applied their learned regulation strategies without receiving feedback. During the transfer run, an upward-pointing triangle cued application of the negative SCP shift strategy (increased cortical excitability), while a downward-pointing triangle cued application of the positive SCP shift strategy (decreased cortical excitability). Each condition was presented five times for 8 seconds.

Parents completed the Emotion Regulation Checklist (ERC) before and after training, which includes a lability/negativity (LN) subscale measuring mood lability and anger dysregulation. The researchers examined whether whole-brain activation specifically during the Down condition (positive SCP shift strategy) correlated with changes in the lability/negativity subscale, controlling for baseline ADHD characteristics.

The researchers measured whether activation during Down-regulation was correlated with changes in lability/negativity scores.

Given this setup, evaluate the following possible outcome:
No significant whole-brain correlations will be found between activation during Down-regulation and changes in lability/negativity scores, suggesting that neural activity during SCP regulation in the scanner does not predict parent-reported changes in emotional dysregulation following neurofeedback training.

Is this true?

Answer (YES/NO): YES